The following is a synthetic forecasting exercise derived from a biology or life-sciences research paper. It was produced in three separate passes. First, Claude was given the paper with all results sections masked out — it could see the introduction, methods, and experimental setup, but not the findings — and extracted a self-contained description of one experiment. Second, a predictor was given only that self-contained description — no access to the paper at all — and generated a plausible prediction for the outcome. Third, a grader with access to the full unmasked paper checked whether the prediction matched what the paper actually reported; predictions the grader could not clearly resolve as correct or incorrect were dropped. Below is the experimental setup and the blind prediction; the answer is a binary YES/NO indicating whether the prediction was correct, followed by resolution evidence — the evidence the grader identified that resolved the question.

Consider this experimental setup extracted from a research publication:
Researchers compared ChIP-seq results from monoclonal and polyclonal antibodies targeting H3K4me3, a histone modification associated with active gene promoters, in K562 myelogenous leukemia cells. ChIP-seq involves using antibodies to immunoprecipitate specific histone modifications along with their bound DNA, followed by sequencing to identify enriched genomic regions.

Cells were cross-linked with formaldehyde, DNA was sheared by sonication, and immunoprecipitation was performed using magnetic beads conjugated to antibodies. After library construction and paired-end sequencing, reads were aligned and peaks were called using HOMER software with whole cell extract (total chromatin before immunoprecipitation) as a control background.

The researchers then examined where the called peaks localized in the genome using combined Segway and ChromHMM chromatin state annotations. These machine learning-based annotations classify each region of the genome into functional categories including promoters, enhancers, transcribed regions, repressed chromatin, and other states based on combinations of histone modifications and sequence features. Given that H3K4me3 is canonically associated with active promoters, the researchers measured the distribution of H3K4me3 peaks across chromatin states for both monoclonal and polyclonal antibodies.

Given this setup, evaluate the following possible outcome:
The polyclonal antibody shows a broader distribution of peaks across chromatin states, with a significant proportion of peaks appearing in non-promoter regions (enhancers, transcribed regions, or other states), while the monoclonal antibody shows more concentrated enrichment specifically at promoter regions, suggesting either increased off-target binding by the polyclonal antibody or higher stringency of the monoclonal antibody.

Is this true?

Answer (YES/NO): NO